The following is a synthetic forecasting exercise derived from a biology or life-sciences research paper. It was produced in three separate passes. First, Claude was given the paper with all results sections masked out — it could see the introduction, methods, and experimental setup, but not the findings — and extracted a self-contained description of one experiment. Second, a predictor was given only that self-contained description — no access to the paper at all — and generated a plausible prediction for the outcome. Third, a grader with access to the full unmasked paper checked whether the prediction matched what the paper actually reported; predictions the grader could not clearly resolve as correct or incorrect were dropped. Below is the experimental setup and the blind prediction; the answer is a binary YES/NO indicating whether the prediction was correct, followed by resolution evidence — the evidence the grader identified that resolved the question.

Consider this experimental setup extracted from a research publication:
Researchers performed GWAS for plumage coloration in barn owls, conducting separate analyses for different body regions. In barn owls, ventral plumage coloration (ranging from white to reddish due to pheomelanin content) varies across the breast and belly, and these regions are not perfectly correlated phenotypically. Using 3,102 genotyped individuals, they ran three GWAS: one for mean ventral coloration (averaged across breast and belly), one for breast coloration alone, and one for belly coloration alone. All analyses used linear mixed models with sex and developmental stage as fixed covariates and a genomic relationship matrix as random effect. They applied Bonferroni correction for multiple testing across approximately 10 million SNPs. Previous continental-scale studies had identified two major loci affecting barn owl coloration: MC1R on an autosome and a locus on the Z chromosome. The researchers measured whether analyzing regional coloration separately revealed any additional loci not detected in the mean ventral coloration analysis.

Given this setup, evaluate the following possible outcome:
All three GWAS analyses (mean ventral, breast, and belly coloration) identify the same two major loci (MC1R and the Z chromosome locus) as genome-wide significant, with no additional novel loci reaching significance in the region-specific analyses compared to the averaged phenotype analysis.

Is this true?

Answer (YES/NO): NO